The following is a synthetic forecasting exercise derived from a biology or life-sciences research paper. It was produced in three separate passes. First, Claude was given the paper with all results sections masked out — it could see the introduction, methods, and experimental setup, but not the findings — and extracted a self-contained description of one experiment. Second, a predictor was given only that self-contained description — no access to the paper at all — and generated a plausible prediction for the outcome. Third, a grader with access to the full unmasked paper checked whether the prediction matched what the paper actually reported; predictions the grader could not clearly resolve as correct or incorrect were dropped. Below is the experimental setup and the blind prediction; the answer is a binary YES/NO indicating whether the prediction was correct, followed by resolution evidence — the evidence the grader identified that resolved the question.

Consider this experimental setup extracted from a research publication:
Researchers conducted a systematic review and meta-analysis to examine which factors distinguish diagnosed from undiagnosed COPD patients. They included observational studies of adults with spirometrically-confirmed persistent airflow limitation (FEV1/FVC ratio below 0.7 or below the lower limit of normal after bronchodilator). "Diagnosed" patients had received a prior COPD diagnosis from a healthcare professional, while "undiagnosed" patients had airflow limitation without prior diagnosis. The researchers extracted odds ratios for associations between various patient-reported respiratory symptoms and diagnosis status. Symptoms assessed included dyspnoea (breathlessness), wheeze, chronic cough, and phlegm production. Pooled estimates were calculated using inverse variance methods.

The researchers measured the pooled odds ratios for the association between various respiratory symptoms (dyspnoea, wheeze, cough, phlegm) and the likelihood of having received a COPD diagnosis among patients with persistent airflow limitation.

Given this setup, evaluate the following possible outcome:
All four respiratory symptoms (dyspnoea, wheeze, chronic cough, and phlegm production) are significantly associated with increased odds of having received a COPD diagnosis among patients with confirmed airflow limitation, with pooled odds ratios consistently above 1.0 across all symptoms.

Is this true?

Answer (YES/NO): NO